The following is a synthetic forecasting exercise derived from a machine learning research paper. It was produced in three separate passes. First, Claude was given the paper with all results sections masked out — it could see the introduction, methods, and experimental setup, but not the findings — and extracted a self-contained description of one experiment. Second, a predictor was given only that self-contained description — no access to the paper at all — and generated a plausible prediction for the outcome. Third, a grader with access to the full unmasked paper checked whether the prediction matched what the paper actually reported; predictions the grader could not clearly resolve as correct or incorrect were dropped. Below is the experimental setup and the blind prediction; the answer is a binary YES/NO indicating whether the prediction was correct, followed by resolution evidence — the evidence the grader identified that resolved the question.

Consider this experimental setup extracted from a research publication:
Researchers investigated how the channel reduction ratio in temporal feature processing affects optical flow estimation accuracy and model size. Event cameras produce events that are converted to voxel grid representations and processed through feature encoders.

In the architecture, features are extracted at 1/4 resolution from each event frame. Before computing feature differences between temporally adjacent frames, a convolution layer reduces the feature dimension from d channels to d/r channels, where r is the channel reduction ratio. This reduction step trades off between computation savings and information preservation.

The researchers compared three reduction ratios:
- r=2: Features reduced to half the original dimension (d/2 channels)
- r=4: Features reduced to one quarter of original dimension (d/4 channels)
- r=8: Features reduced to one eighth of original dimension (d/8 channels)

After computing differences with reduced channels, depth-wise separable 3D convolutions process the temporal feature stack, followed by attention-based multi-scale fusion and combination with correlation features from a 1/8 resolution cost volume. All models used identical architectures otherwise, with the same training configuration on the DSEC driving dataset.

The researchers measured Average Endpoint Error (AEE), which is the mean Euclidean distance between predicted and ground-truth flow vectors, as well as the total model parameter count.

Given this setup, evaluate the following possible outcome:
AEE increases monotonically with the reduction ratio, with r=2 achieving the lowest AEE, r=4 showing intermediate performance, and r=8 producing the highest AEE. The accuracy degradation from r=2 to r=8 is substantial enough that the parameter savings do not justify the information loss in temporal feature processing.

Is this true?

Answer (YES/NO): NO